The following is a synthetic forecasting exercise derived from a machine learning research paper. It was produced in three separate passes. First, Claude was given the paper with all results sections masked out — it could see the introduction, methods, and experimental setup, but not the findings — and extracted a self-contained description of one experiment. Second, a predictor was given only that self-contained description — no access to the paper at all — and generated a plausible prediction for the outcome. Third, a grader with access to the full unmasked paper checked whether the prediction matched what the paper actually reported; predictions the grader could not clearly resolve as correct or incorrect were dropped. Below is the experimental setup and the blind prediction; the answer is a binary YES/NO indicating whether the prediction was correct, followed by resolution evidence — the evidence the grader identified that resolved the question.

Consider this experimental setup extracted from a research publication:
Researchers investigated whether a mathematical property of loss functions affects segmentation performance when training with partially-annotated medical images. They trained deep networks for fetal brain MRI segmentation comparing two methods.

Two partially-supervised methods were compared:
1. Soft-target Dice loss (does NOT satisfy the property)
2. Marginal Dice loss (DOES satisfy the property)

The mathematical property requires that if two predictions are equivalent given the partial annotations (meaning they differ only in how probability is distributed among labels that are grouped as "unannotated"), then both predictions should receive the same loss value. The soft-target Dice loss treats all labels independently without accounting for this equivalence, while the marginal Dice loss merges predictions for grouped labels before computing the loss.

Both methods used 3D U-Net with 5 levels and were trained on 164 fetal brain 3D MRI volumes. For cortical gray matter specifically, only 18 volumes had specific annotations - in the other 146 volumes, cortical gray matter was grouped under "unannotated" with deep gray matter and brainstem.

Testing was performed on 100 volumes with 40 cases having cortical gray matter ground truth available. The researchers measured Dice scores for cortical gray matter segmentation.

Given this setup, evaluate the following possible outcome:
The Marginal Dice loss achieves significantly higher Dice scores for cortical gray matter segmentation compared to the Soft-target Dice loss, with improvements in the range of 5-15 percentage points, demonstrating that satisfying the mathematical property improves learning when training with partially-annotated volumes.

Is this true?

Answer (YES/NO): YES